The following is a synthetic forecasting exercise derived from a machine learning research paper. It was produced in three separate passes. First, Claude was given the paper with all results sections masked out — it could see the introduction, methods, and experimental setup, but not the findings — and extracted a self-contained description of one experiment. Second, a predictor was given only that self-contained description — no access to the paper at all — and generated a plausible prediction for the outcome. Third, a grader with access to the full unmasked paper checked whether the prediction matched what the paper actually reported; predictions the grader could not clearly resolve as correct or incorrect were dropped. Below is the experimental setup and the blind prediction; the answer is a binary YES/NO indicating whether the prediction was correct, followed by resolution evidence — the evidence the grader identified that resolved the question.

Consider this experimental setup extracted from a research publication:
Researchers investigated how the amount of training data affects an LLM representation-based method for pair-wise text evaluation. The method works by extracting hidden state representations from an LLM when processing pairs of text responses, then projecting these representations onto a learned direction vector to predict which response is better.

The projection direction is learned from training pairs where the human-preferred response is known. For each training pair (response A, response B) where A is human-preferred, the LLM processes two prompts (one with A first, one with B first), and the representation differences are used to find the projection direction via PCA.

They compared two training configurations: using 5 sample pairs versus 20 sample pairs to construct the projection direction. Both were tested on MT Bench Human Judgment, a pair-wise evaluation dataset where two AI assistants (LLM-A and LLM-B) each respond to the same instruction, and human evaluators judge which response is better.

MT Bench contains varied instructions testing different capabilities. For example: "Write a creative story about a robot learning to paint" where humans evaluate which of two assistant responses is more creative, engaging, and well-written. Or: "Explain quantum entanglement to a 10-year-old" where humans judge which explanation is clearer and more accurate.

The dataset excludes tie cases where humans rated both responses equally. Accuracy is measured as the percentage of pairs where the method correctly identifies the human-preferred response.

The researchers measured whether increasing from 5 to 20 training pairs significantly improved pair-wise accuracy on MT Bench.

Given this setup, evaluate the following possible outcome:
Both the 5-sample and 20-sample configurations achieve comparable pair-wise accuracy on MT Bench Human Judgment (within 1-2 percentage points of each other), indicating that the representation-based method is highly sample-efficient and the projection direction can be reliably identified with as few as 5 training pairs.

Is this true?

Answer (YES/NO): YES